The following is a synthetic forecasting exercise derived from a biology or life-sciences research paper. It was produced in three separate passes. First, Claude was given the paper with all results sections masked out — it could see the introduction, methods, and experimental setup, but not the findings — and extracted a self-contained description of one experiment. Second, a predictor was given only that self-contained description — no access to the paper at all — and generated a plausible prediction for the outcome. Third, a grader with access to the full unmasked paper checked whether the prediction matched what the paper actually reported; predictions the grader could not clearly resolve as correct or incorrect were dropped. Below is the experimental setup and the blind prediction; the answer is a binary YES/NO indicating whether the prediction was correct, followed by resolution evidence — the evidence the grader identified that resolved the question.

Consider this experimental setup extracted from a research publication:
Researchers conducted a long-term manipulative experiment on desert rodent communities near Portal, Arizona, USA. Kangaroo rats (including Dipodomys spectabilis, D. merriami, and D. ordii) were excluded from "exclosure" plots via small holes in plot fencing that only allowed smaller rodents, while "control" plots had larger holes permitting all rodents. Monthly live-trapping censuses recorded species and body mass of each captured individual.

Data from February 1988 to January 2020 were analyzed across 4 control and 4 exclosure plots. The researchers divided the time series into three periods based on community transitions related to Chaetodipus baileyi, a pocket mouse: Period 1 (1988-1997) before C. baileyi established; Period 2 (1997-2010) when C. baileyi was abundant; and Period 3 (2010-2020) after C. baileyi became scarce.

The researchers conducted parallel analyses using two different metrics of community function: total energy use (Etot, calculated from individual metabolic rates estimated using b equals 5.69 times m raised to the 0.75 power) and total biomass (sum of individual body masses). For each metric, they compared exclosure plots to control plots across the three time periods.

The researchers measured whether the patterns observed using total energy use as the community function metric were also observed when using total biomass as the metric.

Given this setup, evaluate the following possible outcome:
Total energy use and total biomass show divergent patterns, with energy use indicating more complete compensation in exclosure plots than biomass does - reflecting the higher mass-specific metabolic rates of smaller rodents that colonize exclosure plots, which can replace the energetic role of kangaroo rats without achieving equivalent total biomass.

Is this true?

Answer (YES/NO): NO